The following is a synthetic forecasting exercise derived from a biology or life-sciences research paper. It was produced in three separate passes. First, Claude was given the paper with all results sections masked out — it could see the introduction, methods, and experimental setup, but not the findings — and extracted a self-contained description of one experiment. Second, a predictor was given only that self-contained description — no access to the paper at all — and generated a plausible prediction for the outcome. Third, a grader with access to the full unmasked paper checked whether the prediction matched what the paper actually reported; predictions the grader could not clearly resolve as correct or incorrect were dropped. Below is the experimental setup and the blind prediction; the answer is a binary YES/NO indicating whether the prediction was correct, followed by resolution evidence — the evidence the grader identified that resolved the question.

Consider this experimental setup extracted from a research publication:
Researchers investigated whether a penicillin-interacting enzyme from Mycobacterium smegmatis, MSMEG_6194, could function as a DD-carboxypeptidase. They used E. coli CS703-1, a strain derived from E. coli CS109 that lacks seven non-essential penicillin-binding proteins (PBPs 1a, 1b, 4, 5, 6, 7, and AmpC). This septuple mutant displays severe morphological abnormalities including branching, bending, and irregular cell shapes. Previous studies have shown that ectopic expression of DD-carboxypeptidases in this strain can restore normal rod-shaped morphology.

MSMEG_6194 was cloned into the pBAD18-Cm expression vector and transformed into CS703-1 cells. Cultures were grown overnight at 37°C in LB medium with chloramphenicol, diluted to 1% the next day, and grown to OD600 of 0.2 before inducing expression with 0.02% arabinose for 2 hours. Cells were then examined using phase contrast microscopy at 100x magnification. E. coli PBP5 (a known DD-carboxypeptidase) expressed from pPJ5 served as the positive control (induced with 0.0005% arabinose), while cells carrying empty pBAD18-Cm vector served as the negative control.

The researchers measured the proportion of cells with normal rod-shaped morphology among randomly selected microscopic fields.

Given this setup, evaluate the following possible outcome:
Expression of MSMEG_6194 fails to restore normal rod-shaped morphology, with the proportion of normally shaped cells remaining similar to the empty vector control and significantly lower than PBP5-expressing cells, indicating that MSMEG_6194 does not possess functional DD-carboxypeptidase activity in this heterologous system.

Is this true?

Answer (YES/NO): NO